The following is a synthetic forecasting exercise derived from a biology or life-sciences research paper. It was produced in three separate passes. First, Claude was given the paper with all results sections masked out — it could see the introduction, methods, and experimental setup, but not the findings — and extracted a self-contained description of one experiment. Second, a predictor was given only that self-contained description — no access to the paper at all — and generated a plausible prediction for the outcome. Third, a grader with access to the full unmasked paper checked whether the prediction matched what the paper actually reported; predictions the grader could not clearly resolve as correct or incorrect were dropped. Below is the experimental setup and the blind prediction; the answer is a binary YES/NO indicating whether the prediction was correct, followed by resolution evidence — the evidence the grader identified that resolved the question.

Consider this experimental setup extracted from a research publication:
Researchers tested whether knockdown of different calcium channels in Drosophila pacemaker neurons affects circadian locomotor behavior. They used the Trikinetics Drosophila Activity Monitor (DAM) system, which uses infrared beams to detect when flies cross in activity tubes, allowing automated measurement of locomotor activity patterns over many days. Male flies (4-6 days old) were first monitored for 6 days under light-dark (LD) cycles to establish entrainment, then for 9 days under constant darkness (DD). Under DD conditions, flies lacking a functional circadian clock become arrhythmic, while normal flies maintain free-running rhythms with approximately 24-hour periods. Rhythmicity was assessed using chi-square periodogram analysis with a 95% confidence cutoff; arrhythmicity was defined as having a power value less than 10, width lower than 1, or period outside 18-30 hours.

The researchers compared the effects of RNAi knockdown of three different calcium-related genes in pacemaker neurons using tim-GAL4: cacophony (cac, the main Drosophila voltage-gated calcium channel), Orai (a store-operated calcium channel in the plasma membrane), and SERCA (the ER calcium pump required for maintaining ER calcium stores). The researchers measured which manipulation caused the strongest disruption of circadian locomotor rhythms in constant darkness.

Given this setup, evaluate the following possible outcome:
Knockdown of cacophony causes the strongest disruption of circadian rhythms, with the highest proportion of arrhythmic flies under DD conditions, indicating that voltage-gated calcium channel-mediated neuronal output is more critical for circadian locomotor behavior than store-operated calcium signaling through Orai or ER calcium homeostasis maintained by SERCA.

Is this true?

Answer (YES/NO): NO